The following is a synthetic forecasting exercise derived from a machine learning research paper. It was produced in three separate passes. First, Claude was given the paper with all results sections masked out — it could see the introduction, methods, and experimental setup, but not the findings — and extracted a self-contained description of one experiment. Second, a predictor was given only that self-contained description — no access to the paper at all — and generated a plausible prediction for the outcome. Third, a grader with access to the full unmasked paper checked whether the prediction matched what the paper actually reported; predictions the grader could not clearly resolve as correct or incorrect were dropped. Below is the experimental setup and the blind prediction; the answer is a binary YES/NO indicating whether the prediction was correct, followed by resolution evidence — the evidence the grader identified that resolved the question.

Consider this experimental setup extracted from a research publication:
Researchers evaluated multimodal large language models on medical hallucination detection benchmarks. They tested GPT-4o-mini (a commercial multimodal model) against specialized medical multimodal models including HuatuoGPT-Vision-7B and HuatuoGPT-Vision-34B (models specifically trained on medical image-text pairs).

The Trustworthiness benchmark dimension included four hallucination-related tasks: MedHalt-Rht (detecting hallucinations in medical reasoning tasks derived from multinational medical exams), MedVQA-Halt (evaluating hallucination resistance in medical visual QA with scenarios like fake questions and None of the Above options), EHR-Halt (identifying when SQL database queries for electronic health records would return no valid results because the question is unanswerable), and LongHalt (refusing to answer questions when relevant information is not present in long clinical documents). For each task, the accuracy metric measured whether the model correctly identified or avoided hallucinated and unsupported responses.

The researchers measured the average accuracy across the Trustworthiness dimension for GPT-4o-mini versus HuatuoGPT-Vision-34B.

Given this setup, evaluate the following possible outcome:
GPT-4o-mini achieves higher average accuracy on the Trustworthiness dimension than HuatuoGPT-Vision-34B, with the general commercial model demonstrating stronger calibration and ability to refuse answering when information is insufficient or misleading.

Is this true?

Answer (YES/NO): YES